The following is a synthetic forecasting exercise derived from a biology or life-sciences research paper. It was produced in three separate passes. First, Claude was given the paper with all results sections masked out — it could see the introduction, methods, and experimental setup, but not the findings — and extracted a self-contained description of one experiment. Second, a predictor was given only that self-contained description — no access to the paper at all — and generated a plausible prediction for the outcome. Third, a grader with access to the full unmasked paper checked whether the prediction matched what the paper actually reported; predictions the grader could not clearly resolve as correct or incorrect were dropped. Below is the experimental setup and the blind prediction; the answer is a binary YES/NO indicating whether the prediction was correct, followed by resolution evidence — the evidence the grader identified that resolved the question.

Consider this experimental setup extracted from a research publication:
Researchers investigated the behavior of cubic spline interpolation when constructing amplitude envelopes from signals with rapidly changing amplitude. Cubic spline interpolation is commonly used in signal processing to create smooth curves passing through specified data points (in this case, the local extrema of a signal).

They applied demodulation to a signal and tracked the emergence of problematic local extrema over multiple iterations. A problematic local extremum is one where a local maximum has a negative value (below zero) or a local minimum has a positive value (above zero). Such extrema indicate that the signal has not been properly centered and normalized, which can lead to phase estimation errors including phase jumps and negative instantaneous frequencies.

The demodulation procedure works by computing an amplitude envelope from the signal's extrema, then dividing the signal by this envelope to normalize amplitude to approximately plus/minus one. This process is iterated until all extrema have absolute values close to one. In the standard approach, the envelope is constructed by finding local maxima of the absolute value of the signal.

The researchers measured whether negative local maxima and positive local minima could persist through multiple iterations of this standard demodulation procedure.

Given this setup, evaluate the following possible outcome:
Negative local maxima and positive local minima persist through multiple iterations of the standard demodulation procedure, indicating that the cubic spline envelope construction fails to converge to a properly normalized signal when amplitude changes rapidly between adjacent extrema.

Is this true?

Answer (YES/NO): YES